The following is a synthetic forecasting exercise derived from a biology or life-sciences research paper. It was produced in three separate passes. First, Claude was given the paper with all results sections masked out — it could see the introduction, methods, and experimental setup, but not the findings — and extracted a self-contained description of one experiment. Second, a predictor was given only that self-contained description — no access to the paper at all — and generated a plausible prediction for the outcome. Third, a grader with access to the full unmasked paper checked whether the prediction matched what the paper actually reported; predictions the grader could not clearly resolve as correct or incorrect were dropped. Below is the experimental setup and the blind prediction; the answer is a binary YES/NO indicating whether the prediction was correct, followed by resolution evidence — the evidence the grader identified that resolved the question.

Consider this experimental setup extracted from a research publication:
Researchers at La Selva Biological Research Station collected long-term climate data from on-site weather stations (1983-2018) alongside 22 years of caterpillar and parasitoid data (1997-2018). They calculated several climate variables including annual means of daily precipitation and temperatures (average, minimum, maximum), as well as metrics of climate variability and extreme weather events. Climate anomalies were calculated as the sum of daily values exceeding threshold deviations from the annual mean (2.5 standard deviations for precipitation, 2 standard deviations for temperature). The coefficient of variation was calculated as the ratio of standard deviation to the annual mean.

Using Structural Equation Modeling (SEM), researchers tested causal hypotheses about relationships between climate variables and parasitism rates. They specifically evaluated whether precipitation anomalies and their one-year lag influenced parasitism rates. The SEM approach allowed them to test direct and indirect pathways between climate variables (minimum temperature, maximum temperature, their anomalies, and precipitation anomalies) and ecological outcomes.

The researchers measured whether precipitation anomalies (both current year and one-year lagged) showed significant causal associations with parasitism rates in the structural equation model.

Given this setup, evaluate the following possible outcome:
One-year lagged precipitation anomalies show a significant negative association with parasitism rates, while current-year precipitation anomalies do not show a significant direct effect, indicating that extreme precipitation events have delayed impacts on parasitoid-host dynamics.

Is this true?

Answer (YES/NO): NO